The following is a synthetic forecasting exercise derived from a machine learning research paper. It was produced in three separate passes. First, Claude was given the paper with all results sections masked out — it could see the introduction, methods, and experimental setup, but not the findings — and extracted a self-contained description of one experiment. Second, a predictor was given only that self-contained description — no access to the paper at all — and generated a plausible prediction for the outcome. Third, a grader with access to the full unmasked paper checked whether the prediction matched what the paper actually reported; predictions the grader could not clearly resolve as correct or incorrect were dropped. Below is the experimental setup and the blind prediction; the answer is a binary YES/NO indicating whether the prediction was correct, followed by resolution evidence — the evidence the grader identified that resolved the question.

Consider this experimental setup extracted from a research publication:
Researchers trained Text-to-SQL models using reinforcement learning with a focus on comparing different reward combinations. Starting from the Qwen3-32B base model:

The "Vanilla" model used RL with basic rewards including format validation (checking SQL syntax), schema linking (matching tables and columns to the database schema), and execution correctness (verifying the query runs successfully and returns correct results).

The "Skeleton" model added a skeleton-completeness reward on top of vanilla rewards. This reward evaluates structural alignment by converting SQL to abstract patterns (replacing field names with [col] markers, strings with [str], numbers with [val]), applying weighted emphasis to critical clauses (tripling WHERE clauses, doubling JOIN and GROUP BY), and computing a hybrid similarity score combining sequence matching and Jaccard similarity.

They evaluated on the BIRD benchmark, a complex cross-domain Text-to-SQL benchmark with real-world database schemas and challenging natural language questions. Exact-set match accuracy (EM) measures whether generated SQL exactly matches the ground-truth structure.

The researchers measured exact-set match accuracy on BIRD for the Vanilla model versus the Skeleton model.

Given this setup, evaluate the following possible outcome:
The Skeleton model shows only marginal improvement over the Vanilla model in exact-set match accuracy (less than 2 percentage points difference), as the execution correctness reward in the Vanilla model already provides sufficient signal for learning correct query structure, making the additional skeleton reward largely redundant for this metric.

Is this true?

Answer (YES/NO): NO